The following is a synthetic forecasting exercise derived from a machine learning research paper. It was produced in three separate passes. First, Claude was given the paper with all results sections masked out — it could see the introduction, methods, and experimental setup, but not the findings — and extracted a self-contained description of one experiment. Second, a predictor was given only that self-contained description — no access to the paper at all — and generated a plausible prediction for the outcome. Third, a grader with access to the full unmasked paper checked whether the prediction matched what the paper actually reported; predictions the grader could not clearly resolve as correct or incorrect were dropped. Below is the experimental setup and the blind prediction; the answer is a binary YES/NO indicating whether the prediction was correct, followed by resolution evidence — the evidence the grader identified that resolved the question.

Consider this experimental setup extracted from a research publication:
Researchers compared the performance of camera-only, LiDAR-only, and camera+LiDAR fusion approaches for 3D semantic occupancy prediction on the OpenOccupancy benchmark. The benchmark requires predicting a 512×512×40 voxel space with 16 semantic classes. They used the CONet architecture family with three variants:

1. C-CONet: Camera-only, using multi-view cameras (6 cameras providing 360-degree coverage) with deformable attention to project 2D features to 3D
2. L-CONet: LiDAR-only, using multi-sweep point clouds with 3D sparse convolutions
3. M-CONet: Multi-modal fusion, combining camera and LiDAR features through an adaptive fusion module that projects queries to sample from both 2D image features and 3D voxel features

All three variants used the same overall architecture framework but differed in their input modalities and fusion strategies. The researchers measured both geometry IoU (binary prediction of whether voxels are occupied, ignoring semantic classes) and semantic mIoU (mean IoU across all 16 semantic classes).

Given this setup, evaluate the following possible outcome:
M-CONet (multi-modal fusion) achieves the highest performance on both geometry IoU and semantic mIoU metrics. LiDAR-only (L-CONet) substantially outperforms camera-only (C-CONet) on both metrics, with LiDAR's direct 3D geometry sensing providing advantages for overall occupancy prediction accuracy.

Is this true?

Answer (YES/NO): NO